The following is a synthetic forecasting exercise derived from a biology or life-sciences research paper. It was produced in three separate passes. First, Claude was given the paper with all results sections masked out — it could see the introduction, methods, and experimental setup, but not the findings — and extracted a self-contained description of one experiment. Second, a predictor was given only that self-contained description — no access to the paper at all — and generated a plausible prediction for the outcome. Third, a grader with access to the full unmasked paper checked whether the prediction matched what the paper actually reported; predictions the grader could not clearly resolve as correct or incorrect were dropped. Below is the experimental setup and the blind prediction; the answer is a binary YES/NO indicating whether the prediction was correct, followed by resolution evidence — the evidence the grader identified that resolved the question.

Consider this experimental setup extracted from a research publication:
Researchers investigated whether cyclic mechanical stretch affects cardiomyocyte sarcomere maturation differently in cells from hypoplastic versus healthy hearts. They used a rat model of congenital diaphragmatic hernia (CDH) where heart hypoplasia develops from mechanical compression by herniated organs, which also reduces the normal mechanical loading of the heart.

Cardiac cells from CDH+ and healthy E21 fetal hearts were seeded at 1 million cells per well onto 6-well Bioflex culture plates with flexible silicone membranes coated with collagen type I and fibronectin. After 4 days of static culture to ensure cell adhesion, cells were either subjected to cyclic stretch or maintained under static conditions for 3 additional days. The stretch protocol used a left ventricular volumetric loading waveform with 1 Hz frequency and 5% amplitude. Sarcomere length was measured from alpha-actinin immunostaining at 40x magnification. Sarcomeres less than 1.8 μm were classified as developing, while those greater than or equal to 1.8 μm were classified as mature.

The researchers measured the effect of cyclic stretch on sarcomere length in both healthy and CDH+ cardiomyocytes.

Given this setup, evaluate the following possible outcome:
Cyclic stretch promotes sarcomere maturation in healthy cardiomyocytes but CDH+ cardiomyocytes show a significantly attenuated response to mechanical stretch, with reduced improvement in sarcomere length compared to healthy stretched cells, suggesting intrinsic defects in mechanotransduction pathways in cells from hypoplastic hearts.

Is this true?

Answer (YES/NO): NO